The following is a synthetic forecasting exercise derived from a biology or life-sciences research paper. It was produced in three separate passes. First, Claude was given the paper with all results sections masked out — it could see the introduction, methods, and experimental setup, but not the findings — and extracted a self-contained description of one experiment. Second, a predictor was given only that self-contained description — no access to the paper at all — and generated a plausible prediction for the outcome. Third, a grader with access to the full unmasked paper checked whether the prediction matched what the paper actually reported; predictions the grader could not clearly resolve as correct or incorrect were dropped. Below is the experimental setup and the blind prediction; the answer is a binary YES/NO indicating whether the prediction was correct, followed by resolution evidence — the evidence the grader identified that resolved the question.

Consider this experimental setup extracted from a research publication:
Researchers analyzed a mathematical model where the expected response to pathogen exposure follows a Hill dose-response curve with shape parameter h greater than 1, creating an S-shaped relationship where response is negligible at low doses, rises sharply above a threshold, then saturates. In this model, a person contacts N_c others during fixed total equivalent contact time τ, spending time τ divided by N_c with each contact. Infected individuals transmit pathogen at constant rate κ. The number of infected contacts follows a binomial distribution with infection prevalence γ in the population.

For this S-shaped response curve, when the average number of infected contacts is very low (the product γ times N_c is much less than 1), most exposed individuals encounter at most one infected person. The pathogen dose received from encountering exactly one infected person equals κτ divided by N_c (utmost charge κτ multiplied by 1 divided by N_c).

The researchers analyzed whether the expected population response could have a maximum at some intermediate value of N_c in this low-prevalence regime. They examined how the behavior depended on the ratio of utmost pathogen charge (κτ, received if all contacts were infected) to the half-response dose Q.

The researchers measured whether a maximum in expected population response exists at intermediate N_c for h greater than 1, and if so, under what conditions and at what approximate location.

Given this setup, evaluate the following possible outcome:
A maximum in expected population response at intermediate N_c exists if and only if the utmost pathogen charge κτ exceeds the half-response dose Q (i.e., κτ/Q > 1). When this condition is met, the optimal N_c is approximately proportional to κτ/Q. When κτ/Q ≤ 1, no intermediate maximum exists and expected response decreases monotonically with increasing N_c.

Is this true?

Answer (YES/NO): NO